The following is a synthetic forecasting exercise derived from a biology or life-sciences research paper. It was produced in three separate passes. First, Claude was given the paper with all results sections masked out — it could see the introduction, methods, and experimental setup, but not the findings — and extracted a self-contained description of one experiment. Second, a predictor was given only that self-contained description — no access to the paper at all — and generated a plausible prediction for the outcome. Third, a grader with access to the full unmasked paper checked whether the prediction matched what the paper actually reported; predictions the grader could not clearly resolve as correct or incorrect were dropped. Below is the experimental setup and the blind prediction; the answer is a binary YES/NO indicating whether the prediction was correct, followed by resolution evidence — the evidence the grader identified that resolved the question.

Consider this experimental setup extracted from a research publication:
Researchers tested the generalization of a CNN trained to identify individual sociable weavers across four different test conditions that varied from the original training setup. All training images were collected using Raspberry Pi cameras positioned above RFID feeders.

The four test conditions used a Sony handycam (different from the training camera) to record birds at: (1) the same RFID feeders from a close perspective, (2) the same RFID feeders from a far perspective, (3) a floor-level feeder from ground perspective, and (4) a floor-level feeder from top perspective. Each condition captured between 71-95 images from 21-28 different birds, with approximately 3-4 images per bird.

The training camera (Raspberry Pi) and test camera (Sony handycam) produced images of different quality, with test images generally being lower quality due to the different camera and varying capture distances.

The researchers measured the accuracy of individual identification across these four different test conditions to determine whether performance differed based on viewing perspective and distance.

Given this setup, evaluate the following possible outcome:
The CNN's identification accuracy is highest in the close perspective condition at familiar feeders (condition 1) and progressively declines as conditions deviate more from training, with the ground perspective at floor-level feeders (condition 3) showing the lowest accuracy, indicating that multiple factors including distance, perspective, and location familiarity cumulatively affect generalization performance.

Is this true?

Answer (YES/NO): NO